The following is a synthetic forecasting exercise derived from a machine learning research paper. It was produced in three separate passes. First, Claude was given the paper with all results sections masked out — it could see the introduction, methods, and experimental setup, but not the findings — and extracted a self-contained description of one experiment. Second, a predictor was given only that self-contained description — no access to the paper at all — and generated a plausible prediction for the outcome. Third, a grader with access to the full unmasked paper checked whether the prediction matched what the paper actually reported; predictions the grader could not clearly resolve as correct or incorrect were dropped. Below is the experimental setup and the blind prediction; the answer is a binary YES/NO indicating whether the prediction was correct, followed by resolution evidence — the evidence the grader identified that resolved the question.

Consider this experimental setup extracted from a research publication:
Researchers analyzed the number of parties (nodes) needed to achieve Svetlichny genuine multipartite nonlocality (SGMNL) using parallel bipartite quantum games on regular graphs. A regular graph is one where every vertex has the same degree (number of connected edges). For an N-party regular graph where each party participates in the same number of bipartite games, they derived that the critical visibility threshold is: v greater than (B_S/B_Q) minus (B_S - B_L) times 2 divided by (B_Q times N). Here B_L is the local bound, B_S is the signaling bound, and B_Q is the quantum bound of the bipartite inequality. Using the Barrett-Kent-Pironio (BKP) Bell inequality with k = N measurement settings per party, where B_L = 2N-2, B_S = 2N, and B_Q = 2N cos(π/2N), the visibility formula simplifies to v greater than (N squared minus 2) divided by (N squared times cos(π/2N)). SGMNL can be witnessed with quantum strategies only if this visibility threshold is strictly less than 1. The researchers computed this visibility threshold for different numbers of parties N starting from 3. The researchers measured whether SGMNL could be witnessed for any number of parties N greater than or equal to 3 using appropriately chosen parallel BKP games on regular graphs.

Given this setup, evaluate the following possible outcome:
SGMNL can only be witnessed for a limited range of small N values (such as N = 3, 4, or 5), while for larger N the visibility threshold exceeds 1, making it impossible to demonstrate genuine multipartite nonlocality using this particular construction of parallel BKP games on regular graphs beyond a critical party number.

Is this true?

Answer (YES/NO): NO